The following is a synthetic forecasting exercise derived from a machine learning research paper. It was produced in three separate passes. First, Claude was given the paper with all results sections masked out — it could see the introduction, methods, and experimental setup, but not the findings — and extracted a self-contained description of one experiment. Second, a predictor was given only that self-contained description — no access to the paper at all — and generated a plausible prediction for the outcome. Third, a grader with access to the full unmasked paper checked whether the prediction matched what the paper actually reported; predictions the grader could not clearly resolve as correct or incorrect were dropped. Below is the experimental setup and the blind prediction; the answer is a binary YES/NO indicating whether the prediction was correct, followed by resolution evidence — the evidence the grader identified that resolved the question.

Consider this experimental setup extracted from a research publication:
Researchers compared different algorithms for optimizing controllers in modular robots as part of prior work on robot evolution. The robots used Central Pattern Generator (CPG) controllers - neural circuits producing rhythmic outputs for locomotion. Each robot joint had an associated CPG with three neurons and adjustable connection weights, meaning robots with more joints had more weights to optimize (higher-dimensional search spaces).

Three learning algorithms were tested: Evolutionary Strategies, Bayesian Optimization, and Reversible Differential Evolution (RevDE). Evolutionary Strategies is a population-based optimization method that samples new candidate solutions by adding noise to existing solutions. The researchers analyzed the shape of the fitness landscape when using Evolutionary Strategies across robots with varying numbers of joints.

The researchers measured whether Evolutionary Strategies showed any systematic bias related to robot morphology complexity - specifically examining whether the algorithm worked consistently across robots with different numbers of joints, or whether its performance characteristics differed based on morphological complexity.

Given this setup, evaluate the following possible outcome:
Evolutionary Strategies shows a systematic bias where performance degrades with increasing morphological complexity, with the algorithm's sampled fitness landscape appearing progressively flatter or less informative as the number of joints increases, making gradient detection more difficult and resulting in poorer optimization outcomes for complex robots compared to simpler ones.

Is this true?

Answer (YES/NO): NO